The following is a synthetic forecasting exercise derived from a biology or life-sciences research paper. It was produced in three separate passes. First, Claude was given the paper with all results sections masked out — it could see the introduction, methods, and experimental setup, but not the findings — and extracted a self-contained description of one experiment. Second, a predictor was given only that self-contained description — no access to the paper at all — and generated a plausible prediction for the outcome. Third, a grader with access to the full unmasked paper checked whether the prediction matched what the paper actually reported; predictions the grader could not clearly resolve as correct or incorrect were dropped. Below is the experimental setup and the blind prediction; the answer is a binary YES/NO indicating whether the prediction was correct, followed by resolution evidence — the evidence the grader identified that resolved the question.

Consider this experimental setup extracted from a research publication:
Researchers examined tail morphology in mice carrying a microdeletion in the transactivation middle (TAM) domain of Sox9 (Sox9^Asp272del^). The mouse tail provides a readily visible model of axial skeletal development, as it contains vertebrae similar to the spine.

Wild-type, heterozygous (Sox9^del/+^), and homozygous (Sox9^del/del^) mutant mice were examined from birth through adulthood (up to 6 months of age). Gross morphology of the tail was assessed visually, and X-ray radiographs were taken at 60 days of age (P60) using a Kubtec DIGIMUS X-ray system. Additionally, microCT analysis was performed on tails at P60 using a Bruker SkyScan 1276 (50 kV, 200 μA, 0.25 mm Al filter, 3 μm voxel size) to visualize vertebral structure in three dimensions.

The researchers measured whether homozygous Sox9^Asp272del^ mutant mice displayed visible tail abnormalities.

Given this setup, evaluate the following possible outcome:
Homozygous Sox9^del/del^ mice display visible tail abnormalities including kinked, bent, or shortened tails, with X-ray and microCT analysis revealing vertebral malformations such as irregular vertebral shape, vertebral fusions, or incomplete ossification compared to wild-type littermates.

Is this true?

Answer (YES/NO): YES